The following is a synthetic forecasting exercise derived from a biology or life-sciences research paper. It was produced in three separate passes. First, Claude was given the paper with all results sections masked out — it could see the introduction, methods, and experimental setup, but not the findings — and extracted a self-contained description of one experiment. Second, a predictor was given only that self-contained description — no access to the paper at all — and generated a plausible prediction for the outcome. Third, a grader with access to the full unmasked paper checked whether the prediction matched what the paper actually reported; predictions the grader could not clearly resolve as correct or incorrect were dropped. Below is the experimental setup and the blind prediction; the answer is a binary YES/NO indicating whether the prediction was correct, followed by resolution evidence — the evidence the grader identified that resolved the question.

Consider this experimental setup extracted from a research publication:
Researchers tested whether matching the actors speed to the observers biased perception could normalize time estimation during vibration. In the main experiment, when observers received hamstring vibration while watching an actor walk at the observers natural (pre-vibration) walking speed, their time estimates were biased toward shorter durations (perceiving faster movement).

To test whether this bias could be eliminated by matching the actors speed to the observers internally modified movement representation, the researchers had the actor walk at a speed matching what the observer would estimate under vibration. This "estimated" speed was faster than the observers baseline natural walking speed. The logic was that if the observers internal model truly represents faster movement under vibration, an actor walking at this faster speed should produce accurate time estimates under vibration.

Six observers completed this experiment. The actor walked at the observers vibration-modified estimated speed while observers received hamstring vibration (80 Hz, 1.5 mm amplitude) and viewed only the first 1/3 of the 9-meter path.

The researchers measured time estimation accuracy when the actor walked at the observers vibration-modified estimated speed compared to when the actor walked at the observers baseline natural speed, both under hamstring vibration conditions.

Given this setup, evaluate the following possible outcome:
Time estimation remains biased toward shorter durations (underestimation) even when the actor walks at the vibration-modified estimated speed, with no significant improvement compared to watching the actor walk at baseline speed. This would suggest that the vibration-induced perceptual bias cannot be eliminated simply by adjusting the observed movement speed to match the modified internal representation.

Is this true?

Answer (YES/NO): NO